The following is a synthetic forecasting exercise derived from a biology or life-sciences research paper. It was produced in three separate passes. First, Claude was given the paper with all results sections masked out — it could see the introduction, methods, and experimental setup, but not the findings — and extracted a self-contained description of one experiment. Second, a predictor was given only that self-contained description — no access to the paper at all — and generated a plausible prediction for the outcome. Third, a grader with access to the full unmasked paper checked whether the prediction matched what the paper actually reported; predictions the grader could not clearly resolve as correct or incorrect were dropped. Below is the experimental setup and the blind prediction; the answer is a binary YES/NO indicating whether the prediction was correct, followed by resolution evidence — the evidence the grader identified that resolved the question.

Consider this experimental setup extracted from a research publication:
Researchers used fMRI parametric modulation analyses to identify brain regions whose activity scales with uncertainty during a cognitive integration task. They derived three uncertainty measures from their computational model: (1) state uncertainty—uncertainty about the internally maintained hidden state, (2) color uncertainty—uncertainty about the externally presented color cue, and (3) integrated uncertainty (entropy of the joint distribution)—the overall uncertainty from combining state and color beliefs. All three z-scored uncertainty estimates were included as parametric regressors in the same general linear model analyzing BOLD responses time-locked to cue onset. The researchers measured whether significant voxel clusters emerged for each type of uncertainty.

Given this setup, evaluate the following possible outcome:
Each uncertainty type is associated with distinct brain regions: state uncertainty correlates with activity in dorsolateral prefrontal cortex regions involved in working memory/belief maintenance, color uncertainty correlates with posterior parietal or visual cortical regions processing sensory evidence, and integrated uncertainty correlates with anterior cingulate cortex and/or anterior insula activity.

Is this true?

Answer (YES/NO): NO